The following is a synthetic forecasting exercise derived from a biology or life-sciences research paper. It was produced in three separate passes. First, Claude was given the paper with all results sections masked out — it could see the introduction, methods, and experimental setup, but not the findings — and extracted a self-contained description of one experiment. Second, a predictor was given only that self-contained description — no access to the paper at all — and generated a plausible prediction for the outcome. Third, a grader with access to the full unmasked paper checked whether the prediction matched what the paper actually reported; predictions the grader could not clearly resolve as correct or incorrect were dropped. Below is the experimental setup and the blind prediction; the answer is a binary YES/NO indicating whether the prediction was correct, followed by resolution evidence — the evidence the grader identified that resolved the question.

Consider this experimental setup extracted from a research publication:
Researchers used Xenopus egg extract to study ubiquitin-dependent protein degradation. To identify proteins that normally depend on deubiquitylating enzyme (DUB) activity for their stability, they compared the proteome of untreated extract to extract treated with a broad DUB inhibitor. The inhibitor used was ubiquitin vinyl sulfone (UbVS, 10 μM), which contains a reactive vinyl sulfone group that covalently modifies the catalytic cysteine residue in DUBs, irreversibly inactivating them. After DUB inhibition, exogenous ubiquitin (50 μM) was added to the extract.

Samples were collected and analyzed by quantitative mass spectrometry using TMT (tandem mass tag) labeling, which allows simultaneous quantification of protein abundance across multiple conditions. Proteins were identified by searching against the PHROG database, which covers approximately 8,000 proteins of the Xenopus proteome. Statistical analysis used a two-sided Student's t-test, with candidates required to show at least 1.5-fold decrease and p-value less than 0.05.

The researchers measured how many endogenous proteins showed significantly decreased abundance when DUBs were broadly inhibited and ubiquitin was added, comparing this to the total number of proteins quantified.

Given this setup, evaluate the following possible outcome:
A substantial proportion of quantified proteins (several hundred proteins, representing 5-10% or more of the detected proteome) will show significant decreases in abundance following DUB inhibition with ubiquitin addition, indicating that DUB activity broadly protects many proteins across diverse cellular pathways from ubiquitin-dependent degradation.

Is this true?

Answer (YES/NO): NO